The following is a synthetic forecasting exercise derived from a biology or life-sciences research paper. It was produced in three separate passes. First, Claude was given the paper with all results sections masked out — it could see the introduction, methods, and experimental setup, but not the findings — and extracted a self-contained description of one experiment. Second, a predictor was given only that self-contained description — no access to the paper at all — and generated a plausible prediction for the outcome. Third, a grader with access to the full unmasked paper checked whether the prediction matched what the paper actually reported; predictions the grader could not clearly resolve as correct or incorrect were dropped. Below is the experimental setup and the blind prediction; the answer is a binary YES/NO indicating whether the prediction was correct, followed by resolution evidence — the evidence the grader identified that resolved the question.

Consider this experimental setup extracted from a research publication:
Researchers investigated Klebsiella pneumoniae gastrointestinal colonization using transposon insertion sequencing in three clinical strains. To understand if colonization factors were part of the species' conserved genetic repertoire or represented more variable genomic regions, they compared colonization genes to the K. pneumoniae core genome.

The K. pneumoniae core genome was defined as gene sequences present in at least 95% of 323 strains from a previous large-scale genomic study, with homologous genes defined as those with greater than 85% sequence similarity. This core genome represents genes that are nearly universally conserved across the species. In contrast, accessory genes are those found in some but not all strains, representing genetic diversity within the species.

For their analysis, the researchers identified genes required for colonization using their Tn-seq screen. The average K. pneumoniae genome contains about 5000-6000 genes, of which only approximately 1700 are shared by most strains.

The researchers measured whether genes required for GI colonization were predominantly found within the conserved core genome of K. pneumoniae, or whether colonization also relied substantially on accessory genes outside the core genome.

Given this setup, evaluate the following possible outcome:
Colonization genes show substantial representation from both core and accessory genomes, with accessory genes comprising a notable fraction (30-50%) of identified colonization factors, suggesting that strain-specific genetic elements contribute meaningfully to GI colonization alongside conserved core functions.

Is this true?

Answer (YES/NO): NO